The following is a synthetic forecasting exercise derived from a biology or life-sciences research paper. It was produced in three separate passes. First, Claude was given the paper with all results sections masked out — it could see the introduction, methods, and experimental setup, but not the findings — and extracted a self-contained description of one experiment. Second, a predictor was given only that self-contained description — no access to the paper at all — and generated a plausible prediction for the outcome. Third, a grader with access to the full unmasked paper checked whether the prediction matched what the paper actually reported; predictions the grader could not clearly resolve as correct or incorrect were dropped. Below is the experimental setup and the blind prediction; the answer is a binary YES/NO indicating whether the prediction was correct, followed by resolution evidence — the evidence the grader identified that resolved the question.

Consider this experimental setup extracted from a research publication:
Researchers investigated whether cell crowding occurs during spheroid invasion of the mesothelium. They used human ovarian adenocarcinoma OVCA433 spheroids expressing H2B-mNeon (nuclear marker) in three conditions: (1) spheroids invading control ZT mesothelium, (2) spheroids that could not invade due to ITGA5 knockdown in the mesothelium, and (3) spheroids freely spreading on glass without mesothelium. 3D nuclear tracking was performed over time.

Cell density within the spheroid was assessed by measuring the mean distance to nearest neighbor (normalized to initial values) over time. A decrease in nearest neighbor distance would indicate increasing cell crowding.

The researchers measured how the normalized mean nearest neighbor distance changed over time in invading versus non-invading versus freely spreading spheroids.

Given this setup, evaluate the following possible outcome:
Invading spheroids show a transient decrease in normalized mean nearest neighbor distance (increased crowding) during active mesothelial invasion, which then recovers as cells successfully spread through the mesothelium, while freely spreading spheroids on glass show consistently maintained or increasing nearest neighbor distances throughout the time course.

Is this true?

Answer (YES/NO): NO